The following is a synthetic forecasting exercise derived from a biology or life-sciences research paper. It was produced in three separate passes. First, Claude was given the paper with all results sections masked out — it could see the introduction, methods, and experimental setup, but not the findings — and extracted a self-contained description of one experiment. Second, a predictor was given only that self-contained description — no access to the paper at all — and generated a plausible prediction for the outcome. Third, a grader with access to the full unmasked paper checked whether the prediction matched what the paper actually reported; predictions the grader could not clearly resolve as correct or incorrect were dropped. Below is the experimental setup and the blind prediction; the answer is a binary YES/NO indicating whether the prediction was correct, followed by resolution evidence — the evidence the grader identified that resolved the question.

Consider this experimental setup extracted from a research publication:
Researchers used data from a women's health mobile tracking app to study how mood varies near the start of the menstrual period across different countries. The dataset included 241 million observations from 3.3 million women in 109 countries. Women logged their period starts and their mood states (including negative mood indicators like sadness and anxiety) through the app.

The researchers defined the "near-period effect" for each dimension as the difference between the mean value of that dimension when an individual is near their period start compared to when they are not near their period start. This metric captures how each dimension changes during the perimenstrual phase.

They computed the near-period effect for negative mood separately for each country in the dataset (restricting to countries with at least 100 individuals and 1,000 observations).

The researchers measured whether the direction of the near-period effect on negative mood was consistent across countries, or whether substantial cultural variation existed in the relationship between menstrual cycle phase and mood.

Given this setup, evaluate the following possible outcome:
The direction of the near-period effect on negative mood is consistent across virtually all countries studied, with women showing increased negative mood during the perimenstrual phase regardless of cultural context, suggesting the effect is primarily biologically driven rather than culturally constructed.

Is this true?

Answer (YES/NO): YES